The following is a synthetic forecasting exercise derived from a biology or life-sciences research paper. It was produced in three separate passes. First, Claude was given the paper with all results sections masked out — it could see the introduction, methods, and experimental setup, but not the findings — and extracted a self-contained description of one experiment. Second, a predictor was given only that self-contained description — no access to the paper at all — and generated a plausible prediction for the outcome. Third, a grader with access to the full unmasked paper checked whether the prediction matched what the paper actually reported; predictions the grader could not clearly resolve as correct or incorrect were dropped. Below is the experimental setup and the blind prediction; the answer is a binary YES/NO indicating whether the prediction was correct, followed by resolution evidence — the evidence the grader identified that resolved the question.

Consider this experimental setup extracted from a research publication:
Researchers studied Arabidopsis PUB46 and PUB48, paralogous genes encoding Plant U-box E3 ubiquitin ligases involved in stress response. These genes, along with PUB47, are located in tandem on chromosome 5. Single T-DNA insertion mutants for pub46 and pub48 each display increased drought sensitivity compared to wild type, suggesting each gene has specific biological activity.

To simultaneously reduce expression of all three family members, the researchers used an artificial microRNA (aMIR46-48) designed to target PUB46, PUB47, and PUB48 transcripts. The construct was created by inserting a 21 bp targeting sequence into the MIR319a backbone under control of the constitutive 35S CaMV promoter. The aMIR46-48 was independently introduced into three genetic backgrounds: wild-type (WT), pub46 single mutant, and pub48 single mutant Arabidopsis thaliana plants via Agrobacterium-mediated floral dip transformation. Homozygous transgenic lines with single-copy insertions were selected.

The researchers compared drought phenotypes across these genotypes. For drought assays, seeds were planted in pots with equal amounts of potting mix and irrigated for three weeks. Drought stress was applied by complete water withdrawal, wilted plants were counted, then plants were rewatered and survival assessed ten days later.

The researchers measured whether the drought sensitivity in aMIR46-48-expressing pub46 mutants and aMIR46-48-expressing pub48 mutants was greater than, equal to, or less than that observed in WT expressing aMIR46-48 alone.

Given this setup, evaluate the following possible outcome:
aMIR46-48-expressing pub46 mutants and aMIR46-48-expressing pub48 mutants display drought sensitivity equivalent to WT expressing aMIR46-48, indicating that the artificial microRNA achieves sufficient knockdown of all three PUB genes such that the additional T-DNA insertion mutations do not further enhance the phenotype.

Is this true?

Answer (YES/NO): NO